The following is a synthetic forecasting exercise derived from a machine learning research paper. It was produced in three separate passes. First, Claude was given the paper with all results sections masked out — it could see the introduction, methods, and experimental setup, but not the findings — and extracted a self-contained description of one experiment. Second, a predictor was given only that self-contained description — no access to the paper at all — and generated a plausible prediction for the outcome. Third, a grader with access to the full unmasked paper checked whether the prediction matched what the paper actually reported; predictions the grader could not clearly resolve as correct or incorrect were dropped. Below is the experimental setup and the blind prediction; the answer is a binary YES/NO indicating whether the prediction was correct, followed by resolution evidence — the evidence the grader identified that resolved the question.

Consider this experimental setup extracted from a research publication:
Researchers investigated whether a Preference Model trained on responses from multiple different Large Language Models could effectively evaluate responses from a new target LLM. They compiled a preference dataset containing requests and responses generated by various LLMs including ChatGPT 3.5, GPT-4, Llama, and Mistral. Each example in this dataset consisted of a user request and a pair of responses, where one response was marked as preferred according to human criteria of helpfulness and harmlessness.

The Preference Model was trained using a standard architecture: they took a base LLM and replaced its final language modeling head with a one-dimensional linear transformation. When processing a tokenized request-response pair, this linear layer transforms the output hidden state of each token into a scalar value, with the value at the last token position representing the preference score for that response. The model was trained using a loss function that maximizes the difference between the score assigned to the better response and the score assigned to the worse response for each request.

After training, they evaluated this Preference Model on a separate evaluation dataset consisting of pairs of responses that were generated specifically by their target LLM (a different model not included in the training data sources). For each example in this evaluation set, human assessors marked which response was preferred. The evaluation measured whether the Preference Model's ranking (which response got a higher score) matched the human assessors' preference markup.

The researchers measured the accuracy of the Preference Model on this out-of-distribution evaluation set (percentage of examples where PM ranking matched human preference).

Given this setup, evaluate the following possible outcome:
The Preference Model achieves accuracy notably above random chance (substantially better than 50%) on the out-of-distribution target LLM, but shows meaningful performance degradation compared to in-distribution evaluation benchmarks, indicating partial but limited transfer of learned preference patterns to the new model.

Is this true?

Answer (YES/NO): NO